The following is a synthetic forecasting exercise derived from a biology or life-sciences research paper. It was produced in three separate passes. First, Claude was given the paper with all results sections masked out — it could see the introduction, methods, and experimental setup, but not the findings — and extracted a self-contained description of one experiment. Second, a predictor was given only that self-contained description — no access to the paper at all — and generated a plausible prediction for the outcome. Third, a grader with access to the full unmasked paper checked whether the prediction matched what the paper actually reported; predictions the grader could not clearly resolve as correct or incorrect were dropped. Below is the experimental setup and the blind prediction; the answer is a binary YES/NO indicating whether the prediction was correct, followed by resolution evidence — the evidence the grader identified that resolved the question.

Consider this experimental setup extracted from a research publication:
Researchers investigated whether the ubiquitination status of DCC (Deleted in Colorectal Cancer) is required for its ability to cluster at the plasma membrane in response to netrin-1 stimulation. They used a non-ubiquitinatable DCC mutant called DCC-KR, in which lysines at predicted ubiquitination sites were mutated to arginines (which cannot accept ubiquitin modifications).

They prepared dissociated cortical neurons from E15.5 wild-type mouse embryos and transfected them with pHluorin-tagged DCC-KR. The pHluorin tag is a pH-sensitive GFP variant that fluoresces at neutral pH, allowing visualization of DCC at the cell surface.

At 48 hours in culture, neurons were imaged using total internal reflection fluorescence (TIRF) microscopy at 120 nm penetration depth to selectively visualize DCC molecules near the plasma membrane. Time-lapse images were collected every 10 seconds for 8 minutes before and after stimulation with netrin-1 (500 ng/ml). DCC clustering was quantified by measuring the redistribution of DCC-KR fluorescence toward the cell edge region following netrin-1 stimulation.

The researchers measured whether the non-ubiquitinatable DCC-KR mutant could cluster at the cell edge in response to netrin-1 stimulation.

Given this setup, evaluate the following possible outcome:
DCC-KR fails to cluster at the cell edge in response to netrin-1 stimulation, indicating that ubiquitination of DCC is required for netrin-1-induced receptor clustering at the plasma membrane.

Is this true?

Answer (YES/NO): NO